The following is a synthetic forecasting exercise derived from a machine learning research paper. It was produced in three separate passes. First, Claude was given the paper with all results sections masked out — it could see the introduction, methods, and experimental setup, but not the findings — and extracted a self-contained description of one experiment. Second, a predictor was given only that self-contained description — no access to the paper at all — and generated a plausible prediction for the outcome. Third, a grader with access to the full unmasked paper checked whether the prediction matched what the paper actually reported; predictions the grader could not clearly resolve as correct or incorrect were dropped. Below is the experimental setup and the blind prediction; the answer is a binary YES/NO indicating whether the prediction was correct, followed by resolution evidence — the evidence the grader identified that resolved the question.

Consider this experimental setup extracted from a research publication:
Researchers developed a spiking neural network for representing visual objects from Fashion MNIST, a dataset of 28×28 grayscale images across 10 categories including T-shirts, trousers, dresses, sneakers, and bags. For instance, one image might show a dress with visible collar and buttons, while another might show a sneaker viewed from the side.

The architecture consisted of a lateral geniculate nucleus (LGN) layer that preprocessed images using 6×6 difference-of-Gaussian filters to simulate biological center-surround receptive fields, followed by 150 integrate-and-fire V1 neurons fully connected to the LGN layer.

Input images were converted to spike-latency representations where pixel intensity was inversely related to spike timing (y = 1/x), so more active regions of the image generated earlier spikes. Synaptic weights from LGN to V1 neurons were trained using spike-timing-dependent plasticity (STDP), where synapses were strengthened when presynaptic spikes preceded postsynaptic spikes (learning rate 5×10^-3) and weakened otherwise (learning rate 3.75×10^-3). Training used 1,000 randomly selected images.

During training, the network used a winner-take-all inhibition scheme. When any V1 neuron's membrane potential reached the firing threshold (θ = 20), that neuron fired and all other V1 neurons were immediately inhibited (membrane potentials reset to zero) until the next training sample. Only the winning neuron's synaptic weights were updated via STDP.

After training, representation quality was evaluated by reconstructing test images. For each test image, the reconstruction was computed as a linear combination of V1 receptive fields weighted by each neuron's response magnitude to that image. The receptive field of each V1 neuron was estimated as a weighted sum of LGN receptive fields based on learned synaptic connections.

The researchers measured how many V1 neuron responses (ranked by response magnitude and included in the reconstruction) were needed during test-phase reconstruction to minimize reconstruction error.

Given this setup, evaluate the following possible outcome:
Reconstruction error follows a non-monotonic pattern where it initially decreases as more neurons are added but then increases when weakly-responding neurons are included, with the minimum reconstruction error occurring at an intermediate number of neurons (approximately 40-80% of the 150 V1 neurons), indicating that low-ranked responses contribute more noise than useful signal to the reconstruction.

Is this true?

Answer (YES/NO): NO